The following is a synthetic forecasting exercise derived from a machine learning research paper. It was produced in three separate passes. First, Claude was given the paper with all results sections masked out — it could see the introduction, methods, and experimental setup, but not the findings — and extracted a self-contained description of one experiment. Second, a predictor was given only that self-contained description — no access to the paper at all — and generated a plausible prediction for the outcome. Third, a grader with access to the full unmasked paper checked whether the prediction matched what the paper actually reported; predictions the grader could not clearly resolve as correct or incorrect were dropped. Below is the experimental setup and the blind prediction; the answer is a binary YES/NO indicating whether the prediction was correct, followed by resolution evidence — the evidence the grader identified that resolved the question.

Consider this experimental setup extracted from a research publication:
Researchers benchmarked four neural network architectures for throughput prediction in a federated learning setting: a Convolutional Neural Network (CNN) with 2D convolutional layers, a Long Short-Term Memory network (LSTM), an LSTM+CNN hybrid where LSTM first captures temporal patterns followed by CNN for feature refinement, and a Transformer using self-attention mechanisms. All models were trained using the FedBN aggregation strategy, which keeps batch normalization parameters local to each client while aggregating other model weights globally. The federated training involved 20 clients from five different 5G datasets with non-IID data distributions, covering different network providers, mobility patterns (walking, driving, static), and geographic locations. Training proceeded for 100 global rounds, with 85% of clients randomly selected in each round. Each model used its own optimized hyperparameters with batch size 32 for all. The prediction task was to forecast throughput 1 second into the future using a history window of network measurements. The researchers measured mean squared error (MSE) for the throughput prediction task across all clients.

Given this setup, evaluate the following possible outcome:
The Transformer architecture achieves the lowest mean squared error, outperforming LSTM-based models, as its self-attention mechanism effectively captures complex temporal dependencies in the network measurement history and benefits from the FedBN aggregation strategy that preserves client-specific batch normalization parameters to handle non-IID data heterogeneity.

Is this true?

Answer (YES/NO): NO